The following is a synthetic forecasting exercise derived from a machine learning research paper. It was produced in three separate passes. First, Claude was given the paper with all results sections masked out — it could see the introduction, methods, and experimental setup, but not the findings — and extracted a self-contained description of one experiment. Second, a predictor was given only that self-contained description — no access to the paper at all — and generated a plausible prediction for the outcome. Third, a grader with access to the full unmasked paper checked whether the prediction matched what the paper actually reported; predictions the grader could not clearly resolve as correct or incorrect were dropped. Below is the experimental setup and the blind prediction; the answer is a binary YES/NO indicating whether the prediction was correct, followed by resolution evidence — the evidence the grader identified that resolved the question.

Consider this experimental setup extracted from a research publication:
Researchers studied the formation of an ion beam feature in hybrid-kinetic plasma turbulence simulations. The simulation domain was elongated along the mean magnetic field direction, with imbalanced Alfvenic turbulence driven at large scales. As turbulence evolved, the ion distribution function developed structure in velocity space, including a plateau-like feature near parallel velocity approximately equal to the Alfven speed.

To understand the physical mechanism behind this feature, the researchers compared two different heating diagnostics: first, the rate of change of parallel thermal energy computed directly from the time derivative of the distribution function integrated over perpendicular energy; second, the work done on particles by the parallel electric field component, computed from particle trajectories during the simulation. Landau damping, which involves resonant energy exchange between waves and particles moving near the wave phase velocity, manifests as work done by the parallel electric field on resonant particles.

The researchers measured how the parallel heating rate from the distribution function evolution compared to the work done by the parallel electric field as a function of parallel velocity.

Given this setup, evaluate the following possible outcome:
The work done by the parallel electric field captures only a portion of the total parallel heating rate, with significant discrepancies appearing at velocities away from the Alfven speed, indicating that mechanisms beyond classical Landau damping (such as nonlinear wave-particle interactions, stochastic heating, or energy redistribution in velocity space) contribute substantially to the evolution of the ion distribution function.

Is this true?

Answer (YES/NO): NO